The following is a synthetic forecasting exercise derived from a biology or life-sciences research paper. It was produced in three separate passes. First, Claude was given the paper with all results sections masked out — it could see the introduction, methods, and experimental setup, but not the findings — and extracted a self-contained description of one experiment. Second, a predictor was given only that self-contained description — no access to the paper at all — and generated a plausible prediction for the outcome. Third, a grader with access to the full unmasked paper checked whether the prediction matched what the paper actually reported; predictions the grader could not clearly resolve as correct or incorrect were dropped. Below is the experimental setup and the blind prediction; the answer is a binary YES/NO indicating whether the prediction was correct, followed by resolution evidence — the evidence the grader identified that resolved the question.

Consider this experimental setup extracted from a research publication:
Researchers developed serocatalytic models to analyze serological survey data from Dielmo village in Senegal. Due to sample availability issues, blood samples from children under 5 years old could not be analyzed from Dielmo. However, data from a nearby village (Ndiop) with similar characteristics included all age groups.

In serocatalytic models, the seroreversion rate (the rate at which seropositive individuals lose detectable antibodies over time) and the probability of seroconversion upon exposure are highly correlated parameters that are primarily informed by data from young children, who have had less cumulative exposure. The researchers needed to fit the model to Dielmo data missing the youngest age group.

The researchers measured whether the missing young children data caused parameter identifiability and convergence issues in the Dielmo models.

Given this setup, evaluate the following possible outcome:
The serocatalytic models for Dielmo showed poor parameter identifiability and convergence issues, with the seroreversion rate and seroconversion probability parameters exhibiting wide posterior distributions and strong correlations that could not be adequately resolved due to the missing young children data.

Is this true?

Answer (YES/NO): NO